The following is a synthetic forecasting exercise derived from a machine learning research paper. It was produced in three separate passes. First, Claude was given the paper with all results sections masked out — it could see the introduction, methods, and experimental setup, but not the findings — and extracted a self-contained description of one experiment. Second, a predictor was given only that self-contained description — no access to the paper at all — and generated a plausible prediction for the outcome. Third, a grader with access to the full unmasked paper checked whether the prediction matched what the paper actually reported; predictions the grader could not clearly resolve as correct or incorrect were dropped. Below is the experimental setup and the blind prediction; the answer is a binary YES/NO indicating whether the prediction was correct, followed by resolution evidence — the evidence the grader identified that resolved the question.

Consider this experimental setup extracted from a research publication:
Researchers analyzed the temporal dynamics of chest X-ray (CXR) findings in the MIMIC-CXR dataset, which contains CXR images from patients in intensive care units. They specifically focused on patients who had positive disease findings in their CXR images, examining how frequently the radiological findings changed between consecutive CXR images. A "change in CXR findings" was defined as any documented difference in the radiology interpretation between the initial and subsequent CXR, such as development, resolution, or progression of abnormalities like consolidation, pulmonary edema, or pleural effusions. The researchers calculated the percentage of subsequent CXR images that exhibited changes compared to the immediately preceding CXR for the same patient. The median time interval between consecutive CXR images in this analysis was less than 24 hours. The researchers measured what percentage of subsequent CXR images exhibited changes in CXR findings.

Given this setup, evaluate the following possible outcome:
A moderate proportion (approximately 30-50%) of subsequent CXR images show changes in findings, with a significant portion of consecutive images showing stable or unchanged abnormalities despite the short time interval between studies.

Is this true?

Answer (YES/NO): NO